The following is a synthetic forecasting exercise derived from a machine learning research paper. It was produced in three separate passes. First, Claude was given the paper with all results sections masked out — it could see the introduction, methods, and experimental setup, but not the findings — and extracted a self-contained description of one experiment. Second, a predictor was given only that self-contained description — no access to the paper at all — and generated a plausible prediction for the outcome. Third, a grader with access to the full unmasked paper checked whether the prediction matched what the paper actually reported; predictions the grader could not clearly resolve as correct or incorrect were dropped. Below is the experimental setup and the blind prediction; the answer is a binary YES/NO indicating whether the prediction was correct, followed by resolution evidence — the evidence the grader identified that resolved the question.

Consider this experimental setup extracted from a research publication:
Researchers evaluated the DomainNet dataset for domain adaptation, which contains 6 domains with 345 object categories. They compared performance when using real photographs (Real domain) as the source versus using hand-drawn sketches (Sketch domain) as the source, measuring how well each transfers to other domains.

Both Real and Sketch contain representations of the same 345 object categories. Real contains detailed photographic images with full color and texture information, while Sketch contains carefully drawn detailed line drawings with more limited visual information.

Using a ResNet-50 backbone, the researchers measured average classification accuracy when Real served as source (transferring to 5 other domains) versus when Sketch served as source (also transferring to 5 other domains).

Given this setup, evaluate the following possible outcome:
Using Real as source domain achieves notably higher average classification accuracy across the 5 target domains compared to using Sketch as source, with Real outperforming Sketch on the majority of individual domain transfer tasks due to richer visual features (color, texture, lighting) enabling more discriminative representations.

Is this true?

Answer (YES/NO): YES